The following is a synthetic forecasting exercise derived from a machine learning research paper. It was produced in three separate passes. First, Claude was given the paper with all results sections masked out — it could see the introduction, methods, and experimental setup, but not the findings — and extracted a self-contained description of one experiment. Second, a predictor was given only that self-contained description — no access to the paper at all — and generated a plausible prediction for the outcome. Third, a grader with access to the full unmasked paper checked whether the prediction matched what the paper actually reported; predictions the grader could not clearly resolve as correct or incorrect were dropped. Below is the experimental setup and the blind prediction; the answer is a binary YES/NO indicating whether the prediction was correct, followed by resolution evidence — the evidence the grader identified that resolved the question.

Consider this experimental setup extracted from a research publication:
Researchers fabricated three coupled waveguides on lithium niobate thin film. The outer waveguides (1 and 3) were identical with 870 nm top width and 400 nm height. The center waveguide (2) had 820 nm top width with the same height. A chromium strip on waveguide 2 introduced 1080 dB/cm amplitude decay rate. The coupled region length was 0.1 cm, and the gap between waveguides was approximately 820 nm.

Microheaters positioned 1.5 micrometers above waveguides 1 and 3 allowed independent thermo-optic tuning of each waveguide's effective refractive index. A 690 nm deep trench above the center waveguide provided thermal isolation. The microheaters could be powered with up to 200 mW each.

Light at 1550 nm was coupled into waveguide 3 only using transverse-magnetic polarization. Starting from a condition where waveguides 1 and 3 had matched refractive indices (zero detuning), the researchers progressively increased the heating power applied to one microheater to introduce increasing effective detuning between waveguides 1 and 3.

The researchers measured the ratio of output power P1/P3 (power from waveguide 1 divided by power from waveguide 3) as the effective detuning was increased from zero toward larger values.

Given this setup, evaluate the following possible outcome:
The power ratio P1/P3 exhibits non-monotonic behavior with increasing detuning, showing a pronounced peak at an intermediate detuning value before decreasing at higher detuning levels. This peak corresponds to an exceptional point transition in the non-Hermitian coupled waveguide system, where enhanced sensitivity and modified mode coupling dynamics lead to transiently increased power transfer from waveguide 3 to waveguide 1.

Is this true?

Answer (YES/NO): NO